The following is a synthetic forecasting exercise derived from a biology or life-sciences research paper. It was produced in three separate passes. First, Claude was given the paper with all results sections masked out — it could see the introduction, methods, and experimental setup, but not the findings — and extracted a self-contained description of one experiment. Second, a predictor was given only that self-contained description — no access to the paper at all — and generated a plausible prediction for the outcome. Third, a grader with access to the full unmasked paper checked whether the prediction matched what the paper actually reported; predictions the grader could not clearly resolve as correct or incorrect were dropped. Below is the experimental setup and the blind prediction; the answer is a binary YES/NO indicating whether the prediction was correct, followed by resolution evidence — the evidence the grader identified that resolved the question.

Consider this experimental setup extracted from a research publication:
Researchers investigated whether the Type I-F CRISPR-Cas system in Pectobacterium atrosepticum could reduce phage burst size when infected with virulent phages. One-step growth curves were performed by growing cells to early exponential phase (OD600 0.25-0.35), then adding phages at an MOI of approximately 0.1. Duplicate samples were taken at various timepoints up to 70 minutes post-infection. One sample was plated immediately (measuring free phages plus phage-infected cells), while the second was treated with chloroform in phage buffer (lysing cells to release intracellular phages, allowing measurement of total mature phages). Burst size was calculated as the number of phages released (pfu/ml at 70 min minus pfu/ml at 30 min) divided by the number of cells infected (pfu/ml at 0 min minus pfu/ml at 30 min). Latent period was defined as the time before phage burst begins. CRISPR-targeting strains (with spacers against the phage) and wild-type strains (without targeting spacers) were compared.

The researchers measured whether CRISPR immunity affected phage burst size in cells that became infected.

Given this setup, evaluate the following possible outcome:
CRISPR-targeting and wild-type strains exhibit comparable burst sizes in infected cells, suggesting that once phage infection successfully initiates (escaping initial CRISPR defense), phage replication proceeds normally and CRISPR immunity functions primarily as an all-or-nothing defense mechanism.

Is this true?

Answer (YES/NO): NO